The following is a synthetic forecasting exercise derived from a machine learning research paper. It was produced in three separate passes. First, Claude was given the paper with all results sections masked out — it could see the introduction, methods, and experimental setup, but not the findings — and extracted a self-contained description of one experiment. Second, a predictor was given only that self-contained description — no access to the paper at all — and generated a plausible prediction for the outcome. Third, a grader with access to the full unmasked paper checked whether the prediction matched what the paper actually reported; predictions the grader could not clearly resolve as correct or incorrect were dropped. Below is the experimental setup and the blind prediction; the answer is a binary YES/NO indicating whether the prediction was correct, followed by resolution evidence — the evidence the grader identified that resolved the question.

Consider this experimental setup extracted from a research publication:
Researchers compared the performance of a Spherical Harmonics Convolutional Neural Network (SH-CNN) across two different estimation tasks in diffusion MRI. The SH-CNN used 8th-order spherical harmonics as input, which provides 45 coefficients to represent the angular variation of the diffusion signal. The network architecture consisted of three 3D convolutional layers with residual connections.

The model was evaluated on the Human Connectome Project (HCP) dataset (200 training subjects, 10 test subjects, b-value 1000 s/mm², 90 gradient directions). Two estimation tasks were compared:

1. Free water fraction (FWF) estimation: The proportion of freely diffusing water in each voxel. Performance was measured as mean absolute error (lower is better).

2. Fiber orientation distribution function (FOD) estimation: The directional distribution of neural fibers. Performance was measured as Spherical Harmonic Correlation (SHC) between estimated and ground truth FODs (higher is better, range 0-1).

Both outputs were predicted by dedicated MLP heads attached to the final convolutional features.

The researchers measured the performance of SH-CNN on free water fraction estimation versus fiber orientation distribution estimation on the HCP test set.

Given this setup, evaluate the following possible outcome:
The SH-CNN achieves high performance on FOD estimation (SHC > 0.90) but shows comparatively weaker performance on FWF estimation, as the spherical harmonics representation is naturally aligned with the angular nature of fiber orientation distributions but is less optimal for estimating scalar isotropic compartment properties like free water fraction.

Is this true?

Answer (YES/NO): NO